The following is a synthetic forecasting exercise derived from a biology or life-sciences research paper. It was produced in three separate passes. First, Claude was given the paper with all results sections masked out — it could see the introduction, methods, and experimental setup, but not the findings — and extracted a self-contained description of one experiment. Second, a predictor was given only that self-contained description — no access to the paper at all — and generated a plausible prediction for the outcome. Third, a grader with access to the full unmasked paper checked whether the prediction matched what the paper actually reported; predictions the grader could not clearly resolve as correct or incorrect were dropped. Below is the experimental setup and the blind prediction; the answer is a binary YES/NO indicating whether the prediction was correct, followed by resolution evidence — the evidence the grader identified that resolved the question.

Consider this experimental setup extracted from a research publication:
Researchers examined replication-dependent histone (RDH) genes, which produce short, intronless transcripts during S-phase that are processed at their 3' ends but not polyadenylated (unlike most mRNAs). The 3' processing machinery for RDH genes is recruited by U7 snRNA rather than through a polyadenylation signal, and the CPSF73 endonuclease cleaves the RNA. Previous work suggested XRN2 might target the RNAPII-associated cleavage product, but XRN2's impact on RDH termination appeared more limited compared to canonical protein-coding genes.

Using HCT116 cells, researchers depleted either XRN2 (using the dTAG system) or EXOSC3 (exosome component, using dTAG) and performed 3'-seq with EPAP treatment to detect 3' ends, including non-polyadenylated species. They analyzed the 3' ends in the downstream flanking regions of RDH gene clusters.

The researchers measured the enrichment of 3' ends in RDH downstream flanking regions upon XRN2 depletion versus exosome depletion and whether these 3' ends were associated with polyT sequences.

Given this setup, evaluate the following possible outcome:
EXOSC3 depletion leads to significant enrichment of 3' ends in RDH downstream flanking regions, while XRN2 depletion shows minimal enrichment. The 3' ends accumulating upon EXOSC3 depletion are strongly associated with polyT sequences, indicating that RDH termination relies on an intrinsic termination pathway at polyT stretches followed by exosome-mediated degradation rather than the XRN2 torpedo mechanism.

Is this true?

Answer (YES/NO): YES